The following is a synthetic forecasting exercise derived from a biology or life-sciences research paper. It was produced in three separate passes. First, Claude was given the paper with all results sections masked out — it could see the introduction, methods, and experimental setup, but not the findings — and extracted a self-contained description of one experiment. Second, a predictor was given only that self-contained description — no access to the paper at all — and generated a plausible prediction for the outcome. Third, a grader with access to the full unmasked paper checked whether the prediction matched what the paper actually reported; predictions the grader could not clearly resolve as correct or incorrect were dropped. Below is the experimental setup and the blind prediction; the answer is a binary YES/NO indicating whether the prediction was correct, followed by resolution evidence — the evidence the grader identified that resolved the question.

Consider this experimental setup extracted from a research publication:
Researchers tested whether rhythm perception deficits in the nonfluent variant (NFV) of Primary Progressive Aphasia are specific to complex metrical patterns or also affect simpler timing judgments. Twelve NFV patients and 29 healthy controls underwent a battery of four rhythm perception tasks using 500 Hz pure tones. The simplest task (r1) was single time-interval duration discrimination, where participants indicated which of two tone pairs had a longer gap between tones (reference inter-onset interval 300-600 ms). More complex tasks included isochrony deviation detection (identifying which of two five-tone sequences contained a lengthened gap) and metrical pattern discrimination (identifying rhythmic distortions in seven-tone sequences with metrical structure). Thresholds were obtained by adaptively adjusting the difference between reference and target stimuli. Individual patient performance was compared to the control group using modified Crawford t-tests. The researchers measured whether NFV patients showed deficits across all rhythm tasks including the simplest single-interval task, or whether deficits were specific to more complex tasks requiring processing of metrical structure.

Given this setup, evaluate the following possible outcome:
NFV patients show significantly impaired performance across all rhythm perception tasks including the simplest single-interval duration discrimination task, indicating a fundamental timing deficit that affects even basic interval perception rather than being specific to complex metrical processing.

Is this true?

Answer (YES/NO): NO